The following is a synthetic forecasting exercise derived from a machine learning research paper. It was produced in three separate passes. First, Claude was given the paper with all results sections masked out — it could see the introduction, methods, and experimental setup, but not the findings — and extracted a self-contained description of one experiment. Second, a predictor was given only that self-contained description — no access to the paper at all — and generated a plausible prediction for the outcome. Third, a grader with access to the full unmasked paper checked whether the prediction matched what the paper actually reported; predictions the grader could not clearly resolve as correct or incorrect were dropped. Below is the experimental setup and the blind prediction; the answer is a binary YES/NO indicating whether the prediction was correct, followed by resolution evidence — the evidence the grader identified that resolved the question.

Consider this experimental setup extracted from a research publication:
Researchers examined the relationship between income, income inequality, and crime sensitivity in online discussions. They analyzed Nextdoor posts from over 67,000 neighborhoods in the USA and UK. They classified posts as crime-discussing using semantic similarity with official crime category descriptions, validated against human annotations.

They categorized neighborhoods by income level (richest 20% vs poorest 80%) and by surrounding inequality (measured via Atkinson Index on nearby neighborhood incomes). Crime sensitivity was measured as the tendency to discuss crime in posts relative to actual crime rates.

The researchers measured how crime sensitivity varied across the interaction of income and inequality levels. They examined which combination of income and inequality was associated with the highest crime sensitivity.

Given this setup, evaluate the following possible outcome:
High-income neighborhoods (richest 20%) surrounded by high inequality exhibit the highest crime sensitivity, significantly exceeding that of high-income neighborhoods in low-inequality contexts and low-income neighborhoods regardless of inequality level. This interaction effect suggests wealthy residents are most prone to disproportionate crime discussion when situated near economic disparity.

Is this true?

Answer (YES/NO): NO